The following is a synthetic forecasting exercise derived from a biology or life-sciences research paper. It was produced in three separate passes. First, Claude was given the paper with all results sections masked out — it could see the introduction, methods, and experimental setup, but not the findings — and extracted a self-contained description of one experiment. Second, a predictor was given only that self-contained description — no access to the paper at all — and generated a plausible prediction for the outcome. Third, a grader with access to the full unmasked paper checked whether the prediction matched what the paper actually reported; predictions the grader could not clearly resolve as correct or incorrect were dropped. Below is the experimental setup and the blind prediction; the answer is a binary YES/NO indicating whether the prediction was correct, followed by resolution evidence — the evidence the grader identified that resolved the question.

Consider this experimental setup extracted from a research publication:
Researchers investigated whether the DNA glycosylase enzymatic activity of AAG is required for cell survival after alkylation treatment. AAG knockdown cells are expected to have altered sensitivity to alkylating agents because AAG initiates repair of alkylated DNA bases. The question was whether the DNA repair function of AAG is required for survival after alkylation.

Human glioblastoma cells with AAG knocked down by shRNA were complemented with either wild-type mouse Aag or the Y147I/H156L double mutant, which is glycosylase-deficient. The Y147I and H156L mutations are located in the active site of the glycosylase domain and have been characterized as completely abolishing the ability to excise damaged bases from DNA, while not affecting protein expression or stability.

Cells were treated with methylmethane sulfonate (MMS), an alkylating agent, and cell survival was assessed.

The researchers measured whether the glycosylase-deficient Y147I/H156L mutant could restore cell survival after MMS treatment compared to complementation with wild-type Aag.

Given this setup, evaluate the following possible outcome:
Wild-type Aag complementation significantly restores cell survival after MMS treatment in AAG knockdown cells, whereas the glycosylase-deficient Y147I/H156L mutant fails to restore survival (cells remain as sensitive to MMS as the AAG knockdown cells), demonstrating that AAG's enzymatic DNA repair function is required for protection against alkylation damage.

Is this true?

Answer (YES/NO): YES